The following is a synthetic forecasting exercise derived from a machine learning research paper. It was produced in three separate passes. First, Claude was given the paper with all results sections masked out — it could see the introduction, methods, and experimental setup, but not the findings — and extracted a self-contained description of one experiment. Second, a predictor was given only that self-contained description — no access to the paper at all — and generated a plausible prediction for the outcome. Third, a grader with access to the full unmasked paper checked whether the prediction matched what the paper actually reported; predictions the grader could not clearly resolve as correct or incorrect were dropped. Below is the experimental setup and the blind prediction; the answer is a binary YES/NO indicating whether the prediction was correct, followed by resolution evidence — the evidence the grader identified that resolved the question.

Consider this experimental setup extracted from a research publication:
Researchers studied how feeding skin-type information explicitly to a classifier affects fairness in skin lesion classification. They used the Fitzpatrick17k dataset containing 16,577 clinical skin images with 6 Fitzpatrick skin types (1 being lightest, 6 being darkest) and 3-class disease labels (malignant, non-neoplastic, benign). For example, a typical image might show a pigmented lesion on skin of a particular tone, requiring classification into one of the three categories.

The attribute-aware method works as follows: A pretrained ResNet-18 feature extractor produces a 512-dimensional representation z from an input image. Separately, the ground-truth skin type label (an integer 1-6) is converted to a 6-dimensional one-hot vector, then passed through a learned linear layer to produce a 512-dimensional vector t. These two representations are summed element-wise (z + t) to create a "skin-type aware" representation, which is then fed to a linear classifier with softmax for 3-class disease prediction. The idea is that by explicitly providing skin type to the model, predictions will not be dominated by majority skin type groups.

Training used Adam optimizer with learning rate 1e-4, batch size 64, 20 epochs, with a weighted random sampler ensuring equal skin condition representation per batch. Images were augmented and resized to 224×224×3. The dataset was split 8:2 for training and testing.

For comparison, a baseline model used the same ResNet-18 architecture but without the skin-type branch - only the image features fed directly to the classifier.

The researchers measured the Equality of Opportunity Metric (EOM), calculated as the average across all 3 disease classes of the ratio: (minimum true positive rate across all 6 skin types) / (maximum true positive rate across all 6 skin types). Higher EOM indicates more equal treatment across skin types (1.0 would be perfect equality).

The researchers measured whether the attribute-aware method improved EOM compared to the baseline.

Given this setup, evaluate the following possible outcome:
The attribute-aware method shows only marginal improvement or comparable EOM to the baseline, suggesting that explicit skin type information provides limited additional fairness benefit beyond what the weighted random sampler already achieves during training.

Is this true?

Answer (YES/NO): YES